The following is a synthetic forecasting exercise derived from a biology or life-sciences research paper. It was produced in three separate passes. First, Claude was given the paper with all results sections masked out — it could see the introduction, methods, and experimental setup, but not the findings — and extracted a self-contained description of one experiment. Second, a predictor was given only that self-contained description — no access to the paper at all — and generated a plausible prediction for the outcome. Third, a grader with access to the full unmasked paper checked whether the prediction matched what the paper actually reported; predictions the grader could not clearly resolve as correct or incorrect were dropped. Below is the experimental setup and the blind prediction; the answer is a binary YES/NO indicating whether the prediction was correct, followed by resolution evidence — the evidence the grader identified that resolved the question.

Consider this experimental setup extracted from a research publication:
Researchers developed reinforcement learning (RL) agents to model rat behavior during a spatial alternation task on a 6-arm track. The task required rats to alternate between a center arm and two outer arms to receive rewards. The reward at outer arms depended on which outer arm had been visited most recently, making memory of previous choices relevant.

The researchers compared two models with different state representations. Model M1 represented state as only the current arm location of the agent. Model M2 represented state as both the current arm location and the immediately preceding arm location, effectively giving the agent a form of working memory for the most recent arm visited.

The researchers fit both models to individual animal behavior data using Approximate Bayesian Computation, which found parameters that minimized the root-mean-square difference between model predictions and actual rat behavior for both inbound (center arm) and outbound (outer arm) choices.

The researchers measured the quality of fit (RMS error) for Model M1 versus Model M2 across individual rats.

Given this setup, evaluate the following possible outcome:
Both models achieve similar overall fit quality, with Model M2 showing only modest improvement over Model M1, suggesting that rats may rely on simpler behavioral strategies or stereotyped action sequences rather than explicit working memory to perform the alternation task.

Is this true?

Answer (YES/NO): NO